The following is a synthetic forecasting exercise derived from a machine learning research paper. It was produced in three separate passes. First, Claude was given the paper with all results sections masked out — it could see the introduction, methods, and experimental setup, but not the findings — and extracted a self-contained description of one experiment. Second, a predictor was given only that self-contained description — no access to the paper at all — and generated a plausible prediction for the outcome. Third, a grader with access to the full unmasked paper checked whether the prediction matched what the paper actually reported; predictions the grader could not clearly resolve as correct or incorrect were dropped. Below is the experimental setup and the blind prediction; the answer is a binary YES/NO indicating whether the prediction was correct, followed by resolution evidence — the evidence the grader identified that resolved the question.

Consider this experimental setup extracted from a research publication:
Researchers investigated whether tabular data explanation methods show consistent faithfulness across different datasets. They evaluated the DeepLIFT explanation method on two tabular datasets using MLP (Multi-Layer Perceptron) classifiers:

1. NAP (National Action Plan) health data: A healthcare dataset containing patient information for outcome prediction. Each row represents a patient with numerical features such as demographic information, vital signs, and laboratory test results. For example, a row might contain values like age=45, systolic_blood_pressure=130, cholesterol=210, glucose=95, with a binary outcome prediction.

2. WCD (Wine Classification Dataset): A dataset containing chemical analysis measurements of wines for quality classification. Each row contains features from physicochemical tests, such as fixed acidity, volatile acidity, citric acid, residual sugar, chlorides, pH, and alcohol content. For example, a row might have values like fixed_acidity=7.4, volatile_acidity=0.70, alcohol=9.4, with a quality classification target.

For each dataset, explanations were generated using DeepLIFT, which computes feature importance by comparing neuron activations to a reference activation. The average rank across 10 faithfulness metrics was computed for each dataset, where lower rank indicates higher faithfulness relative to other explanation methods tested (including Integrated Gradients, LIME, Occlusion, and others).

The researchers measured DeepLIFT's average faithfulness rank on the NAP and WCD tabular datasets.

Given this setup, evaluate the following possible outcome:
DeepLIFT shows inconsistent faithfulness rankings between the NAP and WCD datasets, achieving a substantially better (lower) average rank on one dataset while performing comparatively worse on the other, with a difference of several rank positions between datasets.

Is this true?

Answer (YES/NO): NO